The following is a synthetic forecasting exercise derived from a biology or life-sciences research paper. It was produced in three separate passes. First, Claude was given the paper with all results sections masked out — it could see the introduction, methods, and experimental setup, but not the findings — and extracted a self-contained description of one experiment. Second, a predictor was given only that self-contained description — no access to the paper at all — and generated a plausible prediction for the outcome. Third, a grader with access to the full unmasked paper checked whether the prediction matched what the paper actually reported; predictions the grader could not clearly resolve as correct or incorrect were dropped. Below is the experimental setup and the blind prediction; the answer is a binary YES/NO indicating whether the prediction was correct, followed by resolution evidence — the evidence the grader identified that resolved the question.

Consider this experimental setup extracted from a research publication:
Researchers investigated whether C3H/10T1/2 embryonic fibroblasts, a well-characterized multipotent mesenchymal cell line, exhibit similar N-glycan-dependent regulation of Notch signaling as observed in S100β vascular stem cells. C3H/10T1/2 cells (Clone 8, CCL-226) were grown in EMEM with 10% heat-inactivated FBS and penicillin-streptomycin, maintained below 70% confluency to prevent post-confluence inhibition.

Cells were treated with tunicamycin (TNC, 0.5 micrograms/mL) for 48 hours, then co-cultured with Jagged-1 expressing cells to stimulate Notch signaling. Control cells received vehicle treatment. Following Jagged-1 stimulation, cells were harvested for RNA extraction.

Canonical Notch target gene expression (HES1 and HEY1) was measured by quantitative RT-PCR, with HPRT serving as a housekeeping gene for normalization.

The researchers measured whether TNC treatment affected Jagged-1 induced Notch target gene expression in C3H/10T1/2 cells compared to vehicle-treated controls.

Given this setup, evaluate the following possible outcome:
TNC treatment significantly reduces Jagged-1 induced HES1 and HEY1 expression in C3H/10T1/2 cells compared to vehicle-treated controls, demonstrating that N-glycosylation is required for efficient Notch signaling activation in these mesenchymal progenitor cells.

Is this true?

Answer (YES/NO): NO